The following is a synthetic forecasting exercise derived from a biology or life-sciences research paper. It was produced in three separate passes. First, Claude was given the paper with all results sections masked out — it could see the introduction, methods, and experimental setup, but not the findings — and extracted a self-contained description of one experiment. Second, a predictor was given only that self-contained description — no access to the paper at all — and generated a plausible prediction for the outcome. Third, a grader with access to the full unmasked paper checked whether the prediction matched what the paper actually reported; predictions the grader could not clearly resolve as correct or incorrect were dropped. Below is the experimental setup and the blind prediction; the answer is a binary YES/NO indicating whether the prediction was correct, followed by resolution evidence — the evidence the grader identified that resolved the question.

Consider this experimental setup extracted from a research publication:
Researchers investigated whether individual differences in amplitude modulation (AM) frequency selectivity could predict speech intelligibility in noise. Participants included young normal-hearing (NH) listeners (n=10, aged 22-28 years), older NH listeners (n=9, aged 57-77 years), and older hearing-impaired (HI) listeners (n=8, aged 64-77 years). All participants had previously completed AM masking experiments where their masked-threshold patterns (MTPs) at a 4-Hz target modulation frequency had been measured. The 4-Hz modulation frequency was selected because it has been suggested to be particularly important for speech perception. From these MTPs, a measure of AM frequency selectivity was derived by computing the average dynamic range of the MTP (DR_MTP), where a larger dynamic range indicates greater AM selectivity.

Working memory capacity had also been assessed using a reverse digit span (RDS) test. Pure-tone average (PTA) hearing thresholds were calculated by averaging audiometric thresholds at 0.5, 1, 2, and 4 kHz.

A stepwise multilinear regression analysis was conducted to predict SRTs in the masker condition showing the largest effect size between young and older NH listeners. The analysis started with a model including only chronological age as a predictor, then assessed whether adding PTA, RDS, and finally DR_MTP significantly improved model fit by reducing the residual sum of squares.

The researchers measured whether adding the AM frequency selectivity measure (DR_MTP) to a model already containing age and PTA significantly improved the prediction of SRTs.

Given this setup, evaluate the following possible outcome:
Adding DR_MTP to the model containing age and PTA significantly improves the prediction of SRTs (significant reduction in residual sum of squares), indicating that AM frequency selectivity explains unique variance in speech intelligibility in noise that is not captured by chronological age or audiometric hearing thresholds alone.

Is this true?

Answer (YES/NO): YES